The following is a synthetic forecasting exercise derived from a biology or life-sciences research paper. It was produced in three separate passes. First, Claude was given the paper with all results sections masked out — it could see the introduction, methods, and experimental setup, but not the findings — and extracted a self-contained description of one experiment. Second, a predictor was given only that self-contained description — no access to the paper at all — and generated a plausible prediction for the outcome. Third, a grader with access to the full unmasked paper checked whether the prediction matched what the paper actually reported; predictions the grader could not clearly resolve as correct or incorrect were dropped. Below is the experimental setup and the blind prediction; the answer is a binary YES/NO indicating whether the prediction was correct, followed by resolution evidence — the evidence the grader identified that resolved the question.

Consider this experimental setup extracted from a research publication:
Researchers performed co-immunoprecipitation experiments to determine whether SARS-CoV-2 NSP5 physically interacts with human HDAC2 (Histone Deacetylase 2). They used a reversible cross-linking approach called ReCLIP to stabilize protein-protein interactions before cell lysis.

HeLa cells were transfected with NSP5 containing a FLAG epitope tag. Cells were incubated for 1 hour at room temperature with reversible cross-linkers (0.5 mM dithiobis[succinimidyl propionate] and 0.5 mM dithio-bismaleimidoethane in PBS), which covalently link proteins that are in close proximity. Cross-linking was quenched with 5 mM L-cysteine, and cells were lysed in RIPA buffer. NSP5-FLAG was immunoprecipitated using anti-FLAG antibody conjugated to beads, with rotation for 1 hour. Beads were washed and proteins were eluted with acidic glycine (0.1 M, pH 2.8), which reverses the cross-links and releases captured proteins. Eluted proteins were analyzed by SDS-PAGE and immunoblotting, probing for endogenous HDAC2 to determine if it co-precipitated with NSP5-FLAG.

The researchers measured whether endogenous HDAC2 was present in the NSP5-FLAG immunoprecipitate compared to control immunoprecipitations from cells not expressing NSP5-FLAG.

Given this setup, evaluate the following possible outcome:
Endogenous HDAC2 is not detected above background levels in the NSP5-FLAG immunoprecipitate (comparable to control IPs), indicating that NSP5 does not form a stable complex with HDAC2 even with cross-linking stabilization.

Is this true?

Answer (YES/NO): NO